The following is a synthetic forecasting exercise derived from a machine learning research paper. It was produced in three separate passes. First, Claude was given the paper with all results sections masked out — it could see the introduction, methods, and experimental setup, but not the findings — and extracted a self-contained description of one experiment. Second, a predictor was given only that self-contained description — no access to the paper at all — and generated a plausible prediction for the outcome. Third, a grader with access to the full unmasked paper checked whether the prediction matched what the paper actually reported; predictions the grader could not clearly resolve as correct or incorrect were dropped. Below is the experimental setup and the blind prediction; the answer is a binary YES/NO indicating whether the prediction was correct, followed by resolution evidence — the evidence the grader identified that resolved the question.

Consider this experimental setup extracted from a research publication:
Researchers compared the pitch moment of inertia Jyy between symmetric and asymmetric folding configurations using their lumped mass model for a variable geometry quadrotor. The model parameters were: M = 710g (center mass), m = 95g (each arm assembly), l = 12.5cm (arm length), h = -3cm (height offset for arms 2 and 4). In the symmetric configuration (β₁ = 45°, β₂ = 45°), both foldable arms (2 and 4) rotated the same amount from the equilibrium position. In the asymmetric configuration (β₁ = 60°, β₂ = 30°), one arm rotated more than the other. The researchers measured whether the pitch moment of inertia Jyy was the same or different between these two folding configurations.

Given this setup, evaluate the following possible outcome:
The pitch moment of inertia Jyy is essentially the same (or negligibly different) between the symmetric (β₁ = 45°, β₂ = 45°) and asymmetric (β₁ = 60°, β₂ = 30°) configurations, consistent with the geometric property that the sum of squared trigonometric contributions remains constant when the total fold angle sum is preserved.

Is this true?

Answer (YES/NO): YES